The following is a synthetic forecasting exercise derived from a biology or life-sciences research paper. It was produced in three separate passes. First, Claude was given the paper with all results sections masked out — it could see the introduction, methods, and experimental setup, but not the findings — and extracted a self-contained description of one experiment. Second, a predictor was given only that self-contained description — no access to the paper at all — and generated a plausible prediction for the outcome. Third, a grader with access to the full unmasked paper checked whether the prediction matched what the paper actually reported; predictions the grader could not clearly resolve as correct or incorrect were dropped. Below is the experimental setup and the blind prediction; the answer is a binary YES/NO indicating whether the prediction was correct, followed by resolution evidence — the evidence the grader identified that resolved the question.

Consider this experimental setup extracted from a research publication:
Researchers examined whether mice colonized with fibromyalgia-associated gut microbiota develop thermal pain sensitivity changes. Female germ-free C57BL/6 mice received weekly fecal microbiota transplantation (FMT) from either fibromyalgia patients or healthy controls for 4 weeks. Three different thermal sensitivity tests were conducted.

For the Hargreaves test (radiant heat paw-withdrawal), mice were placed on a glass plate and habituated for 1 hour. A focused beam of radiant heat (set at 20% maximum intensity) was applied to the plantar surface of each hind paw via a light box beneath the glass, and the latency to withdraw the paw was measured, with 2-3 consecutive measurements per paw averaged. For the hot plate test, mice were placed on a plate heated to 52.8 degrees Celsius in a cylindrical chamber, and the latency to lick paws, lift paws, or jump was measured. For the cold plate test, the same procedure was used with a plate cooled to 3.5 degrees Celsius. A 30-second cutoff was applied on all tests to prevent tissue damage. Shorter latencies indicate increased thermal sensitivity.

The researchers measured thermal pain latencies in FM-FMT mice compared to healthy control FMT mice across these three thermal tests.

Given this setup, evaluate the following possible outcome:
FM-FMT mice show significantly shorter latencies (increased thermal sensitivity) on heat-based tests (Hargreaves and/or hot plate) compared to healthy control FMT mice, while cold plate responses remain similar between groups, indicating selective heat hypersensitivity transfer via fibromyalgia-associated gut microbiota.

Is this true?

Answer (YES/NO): NO